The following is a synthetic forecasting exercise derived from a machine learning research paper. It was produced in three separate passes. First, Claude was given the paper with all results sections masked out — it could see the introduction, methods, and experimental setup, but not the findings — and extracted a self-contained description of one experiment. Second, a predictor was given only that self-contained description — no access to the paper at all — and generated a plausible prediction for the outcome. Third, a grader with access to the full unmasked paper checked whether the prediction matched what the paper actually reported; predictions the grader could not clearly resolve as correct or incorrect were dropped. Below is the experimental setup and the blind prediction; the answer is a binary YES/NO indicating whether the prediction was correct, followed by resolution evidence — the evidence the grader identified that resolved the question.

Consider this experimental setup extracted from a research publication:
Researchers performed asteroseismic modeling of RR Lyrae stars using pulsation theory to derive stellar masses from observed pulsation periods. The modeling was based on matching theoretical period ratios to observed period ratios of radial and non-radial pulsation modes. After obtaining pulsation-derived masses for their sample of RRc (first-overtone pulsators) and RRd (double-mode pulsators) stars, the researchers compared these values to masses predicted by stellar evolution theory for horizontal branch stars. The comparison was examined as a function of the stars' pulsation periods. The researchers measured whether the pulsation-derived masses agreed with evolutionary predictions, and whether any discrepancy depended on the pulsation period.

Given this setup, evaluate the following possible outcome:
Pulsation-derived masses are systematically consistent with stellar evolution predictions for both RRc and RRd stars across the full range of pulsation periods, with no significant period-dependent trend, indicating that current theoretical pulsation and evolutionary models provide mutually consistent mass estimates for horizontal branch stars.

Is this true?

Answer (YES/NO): NO